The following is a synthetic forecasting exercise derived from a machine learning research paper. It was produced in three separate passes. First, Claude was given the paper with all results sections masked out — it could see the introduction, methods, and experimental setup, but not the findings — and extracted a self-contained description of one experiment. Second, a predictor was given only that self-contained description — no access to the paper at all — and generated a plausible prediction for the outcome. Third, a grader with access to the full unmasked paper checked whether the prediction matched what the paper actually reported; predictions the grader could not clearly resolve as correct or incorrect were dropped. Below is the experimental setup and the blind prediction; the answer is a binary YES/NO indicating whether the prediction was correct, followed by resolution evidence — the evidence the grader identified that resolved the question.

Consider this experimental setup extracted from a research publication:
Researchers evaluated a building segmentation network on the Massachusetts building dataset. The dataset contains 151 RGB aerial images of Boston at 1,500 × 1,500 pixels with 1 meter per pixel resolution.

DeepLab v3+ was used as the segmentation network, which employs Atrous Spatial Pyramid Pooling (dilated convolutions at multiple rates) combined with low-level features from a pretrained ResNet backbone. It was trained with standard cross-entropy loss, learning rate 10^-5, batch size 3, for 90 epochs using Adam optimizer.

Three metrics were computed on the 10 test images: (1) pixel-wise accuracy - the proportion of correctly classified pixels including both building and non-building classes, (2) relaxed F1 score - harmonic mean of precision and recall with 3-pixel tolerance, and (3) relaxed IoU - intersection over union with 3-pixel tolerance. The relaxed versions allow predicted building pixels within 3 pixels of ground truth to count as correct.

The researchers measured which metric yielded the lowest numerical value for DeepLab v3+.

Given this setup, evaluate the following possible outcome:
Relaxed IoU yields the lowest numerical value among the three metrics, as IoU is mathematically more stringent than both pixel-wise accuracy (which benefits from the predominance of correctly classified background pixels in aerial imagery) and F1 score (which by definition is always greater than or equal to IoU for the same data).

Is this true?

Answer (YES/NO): YES